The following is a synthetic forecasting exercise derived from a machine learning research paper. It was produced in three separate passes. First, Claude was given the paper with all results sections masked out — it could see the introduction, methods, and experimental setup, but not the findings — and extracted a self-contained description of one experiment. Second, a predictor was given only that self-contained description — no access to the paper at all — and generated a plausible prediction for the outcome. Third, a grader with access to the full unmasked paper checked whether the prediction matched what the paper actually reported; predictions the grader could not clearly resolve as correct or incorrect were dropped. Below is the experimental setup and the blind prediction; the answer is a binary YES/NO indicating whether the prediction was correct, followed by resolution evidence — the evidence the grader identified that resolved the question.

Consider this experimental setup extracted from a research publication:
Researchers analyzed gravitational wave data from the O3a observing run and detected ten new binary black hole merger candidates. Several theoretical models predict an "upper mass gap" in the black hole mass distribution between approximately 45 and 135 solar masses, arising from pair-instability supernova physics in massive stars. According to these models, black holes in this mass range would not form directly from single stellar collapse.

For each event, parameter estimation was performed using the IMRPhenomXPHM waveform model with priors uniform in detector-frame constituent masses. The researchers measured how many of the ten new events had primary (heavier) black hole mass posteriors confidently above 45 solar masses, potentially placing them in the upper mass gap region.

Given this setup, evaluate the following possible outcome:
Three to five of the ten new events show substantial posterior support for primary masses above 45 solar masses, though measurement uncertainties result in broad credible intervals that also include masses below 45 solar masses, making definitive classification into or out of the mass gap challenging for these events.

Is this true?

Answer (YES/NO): NO